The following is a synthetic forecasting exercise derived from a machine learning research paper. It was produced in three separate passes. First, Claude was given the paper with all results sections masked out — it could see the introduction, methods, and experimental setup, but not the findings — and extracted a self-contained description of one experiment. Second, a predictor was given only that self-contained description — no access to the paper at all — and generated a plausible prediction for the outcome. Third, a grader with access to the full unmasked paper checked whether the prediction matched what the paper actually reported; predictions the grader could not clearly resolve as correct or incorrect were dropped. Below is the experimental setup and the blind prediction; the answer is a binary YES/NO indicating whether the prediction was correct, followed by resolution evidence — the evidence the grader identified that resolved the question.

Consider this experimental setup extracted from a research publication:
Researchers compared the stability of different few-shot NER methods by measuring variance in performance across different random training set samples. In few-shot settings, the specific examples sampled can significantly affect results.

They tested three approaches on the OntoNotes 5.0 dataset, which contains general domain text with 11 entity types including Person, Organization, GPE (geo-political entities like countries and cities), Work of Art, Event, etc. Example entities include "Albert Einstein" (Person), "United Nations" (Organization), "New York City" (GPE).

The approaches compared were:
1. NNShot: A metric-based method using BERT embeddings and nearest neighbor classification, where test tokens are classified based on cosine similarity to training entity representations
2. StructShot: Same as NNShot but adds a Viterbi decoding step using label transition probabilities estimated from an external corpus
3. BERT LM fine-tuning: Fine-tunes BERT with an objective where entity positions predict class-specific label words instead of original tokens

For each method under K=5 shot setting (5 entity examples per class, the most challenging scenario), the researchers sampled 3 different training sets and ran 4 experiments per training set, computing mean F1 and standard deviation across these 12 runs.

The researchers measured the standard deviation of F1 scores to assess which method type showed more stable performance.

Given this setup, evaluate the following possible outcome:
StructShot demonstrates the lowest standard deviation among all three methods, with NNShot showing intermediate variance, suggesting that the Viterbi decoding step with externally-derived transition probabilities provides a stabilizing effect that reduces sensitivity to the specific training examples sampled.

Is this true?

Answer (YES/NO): NO